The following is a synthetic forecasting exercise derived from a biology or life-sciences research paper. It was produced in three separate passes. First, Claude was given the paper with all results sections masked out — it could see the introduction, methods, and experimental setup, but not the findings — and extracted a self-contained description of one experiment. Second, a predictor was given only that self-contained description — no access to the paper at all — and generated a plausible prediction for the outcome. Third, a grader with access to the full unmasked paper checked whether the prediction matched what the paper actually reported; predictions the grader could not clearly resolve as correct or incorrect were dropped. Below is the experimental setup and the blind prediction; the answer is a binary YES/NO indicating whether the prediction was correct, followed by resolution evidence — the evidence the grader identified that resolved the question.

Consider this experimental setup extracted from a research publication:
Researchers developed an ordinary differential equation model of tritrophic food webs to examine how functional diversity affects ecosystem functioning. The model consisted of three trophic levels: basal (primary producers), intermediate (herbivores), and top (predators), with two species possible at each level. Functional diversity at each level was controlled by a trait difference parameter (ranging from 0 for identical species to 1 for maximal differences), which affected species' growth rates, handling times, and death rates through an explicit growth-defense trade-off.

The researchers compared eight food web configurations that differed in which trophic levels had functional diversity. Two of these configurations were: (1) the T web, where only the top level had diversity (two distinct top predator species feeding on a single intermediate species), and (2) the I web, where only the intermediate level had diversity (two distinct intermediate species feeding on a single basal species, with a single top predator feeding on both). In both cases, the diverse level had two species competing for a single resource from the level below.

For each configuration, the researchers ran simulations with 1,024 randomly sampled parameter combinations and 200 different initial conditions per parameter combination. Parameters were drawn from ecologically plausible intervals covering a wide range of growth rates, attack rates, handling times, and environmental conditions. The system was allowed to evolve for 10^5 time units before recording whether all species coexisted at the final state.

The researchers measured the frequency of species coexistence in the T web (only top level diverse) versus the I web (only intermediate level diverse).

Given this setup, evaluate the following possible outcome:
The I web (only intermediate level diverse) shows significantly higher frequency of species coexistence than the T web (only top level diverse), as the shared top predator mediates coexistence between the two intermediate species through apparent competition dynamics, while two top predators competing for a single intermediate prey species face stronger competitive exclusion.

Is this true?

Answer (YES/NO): YES